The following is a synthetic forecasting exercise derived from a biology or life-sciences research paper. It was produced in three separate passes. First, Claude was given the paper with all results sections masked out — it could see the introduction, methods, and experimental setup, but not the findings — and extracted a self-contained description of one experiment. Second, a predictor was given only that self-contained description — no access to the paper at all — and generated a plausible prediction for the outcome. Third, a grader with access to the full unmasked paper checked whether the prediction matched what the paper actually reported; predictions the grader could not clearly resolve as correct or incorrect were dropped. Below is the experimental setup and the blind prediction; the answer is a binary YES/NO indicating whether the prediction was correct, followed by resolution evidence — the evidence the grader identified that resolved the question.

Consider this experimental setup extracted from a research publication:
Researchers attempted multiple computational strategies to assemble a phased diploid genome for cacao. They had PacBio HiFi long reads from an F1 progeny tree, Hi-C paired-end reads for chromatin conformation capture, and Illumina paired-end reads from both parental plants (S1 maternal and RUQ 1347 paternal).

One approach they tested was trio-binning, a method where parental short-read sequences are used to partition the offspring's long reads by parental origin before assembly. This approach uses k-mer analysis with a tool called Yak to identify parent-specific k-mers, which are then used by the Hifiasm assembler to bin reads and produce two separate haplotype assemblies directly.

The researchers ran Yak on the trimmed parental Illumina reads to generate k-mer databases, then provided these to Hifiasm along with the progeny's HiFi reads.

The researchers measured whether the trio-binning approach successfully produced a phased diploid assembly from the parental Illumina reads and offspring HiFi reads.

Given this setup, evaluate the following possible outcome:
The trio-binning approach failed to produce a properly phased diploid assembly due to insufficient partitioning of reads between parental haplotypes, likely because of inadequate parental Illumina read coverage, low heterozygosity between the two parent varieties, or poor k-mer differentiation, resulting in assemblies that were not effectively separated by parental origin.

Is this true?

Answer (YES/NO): YES